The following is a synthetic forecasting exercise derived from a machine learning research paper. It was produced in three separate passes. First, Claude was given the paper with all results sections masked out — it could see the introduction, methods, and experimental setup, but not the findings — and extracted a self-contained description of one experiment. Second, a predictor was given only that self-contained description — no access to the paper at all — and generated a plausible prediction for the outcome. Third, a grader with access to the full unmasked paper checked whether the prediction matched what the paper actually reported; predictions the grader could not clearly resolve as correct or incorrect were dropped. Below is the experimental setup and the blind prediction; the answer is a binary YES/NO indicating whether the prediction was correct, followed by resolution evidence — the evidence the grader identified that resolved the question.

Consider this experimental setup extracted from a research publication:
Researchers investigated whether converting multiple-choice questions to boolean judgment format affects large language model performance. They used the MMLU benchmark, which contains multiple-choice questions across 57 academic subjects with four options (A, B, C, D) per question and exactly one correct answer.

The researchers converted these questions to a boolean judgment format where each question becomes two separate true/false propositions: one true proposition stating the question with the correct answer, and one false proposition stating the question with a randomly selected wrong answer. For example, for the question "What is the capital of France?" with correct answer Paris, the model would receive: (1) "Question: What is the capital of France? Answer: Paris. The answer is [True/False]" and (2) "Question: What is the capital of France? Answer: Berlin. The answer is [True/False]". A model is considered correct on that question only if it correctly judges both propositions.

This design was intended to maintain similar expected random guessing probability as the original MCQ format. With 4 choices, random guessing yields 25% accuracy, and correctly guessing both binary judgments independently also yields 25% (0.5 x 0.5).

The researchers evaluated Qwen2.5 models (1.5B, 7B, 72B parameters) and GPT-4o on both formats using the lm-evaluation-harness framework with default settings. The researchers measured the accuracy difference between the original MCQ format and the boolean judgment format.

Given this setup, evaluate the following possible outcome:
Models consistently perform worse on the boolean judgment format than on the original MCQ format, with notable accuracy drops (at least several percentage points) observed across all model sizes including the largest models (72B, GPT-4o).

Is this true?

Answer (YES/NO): YES